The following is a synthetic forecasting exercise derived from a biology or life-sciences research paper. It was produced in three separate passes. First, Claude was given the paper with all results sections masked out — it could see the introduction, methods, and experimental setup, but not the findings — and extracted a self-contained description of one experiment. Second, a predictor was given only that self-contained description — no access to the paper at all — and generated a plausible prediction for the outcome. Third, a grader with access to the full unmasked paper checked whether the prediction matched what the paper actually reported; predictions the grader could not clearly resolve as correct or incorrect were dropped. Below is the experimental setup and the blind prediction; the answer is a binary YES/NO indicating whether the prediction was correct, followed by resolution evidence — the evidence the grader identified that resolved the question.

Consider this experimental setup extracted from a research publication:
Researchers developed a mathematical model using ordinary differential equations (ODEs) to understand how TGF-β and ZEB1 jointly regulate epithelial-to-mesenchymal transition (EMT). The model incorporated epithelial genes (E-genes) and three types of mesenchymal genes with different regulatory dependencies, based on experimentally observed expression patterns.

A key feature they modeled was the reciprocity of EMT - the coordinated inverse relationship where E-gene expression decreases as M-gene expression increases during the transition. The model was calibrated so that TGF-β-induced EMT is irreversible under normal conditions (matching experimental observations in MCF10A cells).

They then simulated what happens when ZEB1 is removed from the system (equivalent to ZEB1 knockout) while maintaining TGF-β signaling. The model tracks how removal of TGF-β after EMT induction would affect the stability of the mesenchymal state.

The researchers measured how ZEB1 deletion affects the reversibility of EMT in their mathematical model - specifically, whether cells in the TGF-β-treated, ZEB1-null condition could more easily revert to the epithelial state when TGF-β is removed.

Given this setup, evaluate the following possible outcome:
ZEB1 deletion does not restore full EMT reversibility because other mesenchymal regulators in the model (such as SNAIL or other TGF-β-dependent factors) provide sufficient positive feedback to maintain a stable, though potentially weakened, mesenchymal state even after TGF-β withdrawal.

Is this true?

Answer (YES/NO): NO